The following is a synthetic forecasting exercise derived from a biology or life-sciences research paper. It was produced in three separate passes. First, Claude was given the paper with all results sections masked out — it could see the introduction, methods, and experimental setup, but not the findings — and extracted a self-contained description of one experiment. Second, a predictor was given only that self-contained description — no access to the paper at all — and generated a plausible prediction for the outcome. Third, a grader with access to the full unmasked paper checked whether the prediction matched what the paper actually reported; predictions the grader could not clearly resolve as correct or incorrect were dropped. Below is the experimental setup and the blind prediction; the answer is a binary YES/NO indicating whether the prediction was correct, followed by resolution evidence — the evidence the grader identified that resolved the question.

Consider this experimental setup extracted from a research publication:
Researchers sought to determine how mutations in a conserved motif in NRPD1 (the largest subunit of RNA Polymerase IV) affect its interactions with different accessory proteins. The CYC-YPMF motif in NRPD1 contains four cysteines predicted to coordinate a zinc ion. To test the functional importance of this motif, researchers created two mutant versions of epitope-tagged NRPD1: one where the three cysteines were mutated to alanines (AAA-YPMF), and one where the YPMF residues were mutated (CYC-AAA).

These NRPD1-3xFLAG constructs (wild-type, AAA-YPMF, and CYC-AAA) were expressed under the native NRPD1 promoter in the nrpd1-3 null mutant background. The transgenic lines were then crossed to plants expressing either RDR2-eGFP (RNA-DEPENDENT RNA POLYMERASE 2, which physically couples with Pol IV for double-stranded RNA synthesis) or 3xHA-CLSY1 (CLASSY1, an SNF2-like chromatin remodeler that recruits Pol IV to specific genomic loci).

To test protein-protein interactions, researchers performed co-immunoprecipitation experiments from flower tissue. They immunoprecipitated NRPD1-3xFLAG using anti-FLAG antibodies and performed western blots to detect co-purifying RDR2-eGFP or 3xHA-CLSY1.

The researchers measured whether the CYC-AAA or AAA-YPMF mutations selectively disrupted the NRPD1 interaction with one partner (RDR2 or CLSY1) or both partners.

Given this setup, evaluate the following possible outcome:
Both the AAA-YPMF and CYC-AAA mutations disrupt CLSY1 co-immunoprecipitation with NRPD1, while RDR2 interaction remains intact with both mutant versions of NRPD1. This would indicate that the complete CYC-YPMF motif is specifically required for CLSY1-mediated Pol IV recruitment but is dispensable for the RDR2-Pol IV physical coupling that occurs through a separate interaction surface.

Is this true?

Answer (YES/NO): YES